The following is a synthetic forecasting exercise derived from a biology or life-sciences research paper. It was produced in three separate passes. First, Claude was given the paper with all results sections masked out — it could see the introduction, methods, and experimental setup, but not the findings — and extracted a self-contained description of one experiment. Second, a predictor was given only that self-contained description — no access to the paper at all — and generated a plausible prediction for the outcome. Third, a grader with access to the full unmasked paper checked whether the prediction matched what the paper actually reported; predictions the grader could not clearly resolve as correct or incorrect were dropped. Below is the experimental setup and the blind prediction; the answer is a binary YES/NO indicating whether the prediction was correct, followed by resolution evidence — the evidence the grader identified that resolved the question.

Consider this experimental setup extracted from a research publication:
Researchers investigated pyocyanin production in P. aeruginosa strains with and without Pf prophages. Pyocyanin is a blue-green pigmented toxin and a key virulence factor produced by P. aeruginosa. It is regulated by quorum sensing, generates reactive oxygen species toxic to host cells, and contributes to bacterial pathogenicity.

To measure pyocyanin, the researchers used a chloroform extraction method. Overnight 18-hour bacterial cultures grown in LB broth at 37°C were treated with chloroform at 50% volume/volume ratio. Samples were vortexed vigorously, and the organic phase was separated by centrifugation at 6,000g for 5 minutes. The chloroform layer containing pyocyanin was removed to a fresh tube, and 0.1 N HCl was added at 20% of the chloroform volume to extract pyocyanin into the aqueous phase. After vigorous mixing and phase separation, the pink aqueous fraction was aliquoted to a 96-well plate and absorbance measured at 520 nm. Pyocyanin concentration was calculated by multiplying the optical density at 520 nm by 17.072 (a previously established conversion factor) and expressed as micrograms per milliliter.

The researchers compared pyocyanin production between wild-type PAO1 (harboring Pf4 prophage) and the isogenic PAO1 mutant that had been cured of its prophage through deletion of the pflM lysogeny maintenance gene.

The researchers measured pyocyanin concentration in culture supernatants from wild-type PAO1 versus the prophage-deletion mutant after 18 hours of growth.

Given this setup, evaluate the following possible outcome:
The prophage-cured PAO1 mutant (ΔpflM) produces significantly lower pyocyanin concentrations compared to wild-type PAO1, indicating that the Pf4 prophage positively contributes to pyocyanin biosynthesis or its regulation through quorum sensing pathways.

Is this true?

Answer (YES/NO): NO